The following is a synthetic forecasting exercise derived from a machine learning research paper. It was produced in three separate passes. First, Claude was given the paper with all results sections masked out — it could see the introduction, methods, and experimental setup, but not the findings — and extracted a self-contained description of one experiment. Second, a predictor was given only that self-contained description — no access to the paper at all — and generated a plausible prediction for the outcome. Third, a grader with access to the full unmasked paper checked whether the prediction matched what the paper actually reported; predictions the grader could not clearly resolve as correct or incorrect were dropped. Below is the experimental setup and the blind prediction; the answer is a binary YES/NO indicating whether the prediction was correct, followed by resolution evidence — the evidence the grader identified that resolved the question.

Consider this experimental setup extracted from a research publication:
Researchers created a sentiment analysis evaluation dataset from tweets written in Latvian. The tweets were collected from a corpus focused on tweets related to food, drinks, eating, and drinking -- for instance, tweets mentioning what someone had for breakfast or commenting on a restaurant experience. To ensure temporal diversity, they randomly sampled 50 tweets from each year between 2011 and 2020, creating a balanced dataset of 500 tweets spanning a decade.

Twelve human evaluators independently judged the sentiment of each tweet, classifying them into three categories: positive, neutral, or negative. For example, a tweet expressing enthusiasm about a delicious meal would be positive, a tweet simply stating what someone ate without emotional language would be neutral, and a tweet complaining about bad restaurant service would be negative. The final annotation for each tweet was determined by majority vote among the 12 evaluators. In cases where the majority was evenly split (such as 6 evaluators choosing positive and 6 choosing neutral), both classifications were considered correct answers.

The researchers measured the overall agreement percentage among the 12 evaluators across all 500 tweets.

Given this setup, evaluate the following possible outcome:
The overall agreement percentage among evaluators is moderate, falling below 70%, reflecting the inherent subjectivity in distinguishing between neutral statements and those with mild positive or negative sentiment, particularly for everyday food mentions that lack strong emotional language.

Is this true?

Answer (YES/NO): NO